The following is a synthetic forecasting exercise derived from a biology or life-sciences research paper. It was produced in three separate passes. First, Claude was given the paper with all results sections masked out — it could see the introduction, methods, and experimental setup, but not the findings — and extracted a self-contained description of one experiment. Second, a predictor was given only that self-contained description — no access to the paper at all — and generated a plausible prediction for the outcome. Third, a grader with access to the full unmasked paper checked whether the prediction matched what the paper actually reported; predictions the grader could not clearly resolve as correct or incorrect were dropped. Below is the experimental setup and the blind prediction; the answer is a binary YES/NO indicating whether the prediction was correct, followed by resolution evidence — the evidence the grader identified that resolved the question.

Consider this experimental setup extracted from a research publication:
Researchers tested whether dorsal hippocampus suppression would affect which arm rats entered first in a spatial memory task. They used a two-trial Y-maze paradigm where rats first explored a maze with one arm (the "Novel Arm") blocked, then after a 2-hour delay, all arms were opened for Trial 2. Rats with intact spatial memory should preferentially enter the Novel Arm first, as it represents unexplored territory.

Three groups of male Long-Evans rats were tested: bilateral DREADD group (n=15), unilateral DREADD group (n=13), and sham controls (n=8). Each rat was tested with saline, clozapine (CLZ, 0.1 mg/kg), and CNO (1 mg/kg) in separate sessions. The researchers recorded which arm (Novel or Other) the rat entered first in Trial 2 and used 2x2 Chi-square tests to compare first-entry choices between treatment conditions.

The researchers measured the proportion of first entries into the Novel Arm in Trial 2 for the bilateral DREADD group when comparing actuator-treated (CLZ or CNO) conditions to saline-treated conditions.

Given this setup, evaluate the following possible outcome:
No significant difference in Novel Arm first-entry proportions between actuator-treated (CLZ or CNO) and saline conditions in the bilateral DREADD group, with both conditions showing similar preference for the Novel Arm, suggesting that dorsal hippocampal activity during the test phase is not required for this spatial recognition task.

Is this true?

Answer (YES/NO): NO